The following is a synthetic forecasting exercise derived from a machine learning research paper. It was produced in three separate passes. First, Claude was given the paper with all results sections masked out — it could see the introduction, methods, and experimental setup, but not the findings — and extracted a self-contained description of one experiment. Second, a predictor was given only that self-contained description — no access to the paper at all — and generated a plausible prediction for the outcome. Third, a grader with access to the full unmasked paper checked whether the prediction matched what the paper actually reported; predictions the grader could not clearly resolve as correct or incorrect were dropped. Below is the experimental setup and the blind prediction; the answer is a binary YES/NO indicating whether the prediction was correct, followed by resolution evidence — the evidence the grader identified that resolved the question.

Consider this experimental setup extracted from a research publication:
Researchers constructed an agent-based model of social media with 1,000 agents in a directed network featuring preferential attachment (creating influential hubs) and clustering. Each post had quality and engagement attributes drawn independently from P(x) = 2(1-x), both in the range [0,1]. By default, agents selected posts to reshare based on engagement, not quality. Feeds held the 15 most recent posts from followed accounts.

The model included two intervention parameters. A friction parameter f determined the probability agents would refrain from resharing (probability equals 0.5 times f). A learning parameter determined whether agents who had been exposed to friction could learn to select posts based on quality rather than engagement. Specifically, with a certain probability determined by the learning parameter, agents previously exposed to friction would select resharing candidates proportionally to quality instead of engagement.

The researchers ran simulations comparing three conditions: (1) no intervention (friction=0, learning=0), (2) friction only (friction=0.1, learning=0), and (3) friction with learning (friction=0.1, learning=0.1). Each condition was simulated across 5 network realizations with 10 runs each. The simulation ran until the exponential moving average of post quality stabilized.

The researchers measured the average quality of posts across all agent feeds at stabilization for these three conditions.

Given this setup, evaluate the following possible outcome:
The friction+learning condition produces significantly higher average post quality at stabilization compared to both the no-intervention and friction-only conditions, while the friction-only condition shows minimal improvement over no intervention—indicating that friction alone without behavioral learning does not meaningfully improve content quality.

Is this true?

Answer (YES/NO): YES